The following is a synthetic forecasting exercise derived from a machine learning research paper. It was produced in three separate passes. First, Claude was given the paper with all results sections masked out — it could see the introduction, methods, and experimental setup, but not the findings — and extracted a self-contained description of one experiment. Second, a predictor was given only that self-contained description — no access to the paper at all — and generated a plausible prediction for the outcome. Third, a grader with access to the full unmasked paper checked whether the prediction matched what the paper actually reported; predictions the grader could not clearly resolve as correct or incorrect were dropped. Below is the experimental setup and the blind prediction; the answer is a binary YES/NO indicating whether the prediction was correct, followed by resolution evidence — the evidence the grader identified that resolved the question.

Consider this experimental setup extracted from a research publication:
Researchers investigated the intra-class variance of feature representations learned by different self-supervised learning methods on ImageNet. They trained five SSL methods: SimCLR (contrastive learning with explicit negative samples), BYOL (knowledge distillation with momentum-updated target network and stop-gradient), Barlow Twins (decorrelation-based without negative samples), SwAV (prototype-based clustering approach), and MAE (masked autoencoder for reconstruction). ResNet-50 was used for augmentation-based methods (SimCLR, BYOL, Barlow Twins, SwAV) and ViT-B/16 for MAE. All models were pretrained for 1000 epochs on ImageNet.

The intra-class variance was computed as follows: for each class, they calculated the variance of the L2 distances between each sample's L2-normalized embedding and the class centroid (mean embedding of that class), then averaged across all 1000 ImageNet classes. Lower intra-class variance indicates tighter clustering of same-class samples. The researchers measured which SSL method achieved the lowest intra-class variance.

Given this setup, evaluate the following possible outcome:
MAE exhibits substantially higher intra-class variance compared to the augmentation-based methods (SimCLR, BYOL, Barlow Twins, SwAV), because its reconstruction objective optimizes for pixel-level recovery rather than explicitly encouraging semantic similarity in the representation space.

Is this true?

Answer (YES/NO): NO